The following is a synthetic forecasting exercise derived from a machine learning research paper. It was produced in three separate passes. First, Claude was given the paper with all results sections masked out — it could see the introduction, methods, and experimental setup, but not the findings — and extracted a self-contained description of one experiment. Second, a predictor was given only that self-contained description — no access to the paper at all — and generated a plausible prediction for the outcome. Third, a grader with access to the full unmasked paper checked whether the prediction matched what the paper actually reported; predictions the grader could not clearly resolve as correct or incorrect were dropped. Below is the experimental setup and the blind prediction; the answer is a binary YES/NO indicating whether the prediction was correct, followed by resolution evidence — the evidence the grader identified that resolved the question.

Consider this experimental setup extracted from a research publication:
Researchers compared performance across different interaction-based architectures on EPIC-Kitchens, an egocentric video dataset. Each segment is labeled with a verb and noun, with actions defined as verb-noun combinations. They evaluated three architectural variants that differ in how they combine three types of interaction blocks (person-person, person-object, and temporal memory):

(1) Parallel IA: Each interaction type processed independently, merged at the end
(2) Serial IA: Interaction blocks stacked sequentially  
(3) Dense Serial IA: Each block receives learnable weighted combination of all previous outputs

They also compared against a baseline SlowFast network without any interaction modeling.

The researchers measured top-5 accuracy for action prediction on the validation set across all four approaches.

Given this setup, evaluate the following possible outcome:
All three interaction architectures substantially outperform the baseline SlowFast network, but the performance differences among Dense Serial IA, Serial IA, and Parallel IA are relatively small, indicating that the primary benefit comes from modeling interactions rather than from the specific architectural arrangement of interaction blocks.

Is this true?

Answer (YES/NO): YES